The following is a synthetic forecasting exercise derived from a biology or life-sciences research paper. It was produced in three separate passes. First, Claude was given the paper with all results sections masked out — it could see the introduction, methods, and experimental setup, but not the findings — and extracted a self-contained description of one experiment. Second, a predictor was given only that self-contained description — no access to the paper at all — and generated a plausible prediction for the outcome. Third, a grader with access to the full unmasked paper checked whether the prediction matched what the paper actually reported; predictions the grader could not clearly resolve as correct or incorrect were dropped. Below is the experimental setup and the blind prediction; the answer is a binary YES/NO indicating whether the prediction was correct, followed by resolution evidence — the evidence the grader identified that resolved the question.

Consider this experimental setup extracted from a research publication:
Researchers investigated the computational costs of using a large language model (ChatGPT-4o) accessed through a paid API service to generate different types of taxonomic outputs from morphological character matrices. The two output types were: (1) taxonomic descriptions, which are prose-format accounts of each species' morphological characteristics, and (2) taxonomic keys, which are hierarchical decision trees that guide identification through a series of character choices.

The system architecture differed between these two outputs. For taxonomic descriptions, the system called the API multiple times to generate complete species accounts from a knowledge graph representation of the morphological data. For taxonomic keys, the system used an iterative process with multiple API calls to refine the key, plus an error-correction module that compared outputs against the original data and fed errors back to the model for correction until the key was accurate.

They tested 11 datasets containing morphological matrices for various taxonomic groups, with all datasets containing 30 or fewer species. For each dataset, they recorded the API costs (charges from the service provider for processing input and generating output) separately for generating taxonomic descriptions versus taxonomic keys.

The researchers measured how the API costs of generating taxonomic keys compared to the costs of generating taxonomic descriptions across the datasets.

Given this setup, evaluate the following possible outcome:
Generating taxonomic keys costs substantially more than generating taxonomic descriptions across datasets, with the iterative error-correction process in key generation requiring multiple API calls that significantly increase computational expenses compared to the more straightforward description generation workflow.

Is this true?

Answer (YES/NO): NO